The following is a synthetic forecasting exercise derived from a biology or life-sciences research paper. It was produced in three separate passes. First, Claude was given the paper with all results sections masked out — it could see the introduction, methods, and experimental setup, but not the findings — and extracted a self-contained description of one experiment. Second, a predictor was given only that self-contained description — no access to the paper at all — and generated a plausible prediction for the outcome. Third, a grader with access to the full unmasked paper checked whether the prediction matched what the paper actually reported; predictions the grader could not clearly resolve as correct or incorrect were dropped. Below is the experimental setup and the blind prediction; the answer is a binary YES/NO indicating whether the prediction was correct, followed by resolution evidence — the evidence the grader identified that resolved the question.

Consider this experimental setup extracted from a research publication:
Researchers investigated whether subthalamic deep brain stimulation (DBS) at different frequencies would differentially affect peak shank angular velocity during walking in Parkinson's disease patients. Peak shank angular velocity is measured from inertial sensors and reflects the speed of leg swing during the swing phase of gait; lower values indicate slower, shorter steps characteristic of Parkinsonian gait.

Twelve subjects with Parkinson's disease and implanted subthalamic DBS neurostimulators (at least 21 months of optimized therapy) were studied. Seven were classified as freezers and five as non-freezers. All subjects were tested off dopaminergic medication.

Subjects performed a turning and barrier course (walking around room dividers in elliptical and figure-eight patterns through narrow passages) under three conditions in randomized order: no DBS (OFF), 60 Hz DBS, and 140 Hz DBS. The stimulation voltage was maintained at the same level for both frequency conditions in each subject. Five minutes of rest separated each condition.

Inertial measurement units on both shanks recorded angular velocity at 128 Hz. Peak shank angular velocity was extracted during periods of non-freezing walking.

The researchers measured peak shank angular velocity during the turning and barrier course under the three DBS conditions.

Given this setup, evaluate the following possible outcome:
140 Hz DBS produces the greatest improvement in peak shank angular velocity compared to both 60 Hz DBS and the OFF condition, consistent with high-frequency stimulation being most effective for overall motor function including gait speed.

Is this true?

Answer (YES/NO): NO